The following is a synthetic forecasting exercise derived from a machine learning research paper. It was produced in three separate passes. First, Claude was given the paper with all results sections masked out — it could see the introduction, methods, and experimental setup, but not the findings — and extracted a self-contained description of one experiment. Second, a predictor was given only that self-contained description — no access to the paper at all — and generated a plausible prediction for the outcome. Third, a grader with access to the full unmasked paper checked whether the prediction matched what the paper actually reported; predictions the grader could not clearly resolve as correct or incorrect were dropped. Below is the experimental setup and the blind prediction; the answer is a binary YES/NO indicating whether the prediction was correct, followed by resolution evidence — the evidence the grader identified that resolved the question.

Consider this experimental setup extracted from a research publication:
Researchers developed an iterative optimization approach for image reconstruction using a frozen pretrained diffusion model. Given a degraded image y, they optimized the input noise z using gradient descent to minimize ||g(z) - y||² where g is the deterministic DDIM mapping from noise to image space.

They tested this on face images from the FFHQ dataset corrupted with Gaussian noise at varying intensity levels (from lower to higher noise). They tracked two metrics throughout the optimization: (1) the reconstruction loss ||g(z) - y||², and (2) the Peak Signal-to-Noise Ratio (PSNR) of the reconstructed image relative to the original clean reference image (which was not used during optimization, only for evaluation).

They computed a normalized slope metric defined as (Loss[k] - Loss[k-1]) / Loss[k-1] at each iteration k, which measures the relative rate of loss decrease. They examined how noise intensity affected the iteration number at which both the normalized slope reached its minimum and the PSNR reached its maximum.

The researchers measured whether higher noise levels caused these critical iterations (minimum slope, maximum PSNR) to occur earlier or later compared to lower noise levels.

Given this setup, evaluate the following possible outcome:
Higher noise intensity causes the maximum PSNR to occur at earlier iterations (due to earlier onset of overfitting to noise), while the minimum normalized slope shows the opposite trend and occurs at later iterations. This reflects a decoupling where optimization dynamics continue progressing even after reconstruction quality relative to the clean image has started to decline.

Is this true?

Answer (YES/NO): NO